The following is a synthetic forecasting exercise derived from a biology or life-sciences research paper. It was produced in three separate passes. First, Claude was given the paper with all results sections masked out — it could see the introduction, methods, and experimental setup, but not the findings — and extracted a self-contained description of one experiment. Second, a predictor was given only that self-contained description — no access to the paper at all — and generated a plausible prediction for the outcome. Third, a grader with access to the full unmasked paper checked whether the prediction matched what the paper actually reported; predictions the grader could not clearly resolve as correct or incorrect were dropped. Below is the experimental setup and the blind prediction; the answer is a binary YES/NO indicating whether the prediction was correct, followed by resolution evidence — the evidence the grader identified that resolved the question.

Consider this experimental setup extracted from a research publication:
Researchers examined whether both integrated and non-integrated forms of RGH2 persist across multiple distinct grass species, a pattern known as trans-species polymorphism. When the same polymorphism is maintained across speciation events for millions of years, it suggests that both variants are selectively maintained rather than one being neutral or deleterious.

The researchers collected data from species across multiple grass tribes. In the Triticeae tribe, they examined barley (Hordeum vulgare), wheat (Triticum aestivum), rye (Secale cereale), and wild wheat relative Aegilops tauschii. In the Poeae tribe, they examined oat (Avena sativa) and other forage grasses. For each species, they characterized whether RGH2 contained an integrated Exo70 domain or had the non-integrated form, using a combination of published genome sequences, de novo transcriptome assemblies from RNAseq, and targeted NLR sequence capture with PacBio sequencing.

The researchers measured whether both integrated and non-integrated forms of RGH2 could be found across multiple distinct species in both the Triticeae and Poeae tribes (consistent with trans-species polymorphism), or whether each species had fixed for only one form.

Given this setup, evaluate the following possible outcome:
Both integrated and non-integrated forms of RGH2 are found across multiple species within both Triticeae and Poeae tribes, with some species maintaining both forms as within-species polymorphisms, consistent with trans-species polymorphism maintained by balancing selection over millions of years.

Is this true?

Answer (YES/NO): NO